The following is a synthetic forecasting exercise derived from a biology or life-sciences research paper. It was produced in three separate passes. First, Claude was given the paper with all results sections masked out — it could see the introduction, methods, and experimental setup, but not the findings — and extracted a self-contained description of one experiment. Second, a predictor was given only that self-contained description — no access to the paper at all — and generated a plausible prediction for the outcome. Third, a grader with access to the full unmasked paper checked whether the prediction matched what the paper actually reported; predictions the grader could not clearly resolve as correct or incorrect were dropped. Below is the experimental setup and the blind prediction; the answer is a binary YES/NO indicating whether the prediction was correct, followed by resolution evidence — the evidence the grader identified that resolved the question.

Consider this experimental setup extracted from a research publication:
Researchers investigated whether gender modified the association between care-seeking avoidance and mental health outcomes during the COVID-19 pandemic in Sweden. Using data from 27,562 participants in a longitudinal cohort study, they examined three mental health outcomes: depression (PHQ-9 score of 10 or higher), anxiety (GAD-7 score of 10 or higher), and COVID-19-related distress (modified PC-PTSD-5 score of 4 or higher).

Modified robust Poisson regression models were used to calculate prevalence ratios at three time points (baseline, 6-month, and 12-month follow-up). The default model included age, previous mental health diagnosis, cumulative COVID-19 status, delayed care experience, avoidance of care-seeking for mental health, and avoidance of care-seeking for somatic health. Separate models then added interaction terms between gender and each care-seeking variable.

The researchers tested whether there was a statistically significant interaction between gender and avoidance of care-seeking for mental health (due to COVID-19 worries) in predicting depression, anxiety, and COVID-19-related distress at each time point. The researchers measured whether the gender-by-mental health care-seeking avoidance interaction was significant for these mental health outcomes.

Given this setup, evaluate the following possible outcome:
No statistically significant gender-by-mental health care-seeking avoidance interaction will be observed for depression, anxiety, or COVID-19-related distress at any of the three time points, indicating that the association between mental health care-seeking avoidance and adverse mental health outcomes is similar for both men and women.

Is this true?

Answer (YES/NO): NO